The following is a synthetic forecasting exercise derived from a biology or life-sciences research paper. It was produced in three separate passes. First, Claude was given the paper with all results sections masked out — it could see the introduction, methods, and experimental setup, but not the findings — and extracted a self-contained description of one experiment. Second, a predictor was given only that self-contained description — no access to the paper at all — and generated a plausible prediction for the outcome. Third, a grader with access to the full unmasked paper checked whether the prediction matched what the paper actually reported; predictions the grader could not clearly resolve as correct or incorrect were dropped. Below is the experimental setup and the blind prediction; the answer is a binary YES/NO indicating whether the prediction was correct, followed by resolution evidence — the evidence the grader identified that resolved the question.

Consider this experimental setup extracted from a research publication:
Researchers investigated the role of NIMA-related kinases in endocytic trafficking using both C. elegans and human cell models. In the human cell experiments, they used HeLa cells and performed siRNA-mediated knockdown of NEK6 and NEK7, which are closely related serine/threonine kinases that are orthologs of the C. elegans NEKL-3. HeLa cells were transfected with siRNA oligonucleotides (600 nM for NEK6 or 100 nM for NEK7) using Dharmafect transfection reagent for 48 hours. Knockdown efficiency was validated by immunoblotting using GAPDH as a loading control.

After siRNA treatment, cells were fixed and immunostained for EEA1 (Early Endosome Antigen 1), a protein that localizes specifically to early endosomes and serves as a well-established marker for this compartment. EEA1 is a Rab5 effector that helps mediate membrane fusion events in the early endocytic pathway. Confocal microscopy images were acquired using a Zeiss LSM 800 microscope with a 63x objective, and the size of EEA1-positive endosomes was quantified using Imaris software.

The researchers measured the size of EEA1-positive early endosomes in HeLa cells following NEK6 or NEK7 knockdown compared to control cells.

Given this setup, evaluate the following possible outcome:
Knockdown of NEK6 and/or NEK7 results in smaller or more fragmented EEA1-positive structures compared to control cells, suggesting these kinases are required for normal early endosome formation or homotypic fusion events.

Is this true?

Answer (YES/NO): NO